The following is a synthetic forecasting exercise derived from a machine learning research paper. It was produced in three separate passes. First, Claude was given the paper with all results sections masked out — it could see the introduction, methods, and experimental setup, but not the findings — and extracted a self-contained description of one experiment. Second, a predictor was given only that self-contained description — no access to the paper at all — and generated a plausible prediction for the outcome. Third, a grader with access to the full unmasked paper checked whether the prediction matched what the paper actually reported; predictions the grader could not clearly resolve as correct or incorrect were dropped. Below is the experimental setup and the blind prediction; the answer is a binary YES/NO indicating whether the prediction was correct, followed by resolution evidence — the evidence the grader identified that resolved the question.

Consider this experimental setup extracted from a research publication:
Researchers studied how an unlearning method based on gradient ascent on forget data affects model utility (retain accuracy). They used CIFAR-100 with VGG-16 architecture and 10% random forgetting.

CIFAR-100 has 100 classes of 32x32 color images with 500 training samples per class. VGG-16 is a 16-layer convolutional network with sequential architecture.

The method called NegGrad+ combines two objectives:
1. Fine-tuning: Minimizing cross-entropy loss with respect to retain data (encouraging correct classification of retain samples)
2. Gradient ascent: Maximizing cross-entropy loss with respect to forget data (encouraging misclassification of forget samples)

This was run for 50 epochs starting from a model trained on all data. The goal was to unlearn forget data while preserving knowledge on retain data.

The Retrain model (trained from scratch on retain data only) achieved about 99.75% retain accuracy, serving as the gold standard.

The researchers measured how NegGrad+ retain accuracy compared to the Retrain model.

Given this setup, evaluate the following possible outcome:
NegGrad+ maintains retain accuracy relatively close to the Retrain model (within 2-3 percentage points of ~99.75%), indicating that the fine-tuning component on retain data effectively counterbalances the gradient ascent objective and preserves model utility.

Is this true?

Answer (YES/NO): NO